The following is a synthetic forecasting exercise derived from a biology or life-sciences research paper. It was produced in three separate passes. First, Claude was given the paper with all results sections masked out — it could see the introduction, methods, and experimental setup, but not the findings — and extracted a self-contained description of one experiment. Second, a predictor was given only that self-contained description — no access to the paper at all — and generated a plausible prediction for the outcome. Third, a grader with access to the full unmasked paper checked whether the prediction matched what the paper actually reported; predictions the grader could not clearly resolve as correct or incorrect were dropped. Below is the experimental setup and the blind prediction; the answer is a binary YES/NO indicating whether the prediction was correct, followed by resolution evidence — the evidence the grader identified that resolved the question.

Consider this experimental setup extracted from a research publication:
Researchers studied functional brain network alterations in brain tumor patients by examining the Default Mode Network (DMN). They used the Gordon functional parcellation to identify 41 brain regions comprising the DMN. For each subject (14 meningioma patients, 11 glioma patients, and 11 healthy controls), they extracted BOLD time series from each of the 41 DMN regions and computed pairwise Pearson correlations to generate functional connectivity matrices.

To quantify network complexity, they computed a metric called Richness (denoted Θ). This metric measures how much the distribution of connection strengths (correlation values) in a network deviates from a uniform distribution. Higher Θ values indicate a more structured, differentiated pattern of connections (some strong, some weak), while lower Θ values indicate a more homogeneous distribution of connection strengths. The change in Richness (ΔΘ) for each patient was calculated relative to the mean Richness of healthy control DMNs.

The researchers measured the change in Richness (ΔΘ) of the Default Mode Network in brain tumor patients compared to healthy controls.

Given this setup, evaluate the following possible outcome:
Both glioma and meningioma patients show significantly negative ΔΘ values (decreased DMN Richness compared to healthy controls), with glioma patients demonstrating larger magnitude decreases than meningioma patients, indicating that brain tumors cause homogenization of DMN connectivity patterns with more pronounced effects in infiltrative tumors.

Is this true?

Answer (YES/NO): NO